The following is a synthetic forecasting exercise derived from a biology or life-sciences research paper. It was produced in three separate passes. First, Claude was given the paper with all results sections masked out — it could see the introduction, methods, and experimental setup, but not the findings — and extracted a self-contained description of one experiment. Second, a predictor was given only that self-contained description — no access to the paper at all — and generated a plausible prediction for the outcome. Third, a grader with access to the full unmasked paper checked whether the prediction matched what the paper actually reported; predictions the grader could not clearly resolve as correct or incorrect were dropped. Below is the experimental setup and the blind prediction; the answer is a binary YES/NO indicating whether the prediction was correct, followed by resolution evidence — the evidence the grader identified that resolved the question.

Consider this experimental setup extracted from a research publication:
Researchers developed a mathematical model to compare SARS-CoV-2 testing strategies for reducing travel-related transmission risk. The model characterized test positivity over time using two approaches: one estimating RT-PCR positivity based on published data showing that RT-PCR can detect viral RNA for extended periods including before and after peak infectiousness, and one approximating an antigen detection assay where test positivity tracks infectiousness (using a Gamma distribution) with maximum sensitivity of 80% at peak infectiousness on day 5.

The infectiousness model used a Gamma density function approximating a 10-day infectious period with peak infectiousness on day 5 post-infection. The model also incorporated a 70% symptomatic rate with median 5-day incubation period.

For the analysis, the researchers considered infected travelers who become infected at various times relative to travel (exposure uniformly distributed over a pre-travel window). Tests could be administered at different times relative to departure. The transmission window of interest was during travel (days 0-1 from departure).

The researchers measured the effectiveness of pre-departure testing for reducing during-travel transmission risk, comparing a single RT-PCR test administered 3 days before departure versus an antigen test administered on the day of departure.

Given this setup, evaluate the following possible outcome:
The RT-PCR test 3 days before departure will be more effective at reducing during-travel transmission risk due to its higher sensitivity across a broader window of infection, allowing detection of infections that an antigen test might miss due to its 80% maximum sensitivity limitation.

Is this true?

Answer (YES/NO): NO